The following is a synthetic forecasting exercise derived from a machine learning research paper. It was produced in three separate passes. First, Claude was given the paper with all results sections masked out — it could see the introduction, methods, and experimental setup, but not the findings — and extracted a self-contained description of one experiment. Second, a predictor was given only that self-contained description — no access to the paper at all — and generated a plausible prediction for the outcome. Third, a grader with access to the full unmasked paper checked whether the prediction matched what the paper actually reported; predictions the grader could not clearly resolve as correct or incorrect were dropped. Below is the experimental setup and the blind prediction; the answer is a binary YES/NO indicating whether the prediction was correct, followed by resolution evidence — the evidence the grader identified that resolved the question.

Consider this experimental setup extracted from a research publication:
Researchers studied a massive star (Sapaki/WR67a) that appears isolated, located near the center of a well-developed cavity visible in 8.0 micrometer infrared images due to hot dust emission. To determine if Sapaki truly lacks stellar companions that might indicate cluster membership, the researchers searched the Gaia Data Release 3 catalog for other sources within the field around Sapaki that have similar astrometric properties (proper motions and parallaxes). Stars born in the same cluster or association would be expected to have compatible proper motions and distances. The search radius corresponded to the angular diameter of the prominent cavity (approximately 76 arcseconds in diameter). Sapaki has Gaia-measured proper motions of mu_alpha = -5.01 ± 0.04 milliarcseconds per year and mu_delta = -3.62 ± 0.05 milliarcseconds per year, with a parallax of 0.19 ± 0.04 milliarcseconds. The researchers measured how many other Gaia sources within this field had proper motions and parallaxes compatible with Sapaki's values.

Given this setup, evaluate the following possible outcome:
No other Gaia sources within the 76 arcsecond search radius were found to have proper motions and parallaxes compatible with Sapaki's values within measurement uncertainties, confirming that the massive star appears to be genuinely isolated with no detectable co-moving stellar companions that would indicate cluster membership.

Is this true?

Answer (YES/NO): NO